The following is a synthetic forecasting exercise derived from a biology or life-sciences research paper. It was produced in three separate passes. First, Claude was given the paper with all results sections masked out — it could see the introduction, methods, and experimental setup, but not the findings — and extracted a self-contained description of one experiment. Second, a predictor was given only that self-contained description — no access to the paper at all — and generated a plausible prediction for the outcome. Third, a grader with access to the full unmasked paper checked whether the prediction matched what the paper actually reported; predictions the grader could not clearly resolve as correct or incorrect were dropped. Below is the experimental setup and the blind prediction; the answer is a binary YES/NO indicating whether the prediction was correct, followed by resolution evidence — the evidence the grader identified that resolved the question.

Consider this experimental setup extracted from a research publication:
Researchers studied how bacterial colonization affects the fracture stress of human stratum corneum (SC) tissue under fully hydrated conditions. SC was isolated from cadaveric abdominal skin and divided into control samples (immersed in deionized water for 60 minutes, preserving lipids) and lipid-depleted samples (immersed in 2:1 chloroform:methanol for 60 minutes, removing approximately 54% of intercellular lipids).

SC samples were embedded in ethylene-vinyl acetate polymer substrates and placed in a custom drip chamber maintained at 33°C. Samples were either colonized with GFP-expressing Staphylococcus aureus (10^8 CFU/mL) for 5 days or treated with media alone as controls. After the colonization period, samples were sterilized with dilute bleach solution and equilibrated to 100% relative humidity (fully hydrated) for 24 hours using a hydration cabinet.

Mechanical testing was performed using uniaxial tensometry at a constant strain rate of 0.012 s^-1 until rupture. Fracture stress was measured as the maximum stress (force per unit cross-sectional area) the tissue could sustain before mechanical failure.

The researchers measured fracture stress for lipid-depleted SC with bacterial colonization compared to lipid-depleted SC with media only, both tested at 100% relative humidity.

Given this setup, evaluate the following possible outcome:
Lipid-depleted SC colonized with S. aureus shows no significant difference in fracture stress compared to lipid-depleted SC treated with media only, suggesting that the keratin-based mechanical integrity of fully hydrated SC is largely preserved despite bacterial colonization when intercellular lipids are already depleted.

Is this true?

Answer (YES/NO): YES